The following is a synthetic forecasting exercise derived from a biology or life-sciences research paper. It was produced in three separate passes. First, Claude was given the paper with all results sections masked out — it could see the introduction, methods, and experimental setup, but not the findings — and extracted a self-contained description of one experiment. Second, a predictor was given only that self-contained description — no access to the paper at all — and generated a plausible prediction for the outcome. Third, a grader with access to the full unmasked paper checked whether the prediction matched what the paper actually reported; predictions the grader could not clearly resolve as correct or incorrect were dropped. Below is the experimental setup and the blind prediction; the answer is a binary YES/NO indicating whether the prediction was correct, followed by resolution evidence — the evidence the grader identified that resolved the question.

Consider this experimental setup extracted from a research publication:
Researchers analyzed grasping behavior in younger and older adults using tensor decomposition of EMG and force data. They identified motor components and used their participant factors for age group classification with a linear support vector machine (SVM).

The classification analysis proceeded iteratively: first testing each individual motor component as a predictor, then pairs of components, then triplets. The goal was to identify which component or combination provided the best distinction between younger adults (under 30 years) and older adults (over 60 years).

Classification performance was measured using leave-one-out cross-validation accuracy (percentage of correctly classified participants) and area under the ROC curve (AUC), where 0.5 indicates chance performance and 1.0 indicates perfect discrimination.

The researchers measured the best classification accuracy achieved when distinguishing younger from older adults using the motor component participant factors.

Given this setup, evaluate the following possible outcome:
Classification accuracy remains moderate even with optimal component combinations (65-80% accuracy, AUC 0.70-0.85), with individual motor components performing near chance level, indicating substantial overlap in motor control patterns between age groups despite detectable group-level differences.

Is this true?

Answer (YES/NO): NO